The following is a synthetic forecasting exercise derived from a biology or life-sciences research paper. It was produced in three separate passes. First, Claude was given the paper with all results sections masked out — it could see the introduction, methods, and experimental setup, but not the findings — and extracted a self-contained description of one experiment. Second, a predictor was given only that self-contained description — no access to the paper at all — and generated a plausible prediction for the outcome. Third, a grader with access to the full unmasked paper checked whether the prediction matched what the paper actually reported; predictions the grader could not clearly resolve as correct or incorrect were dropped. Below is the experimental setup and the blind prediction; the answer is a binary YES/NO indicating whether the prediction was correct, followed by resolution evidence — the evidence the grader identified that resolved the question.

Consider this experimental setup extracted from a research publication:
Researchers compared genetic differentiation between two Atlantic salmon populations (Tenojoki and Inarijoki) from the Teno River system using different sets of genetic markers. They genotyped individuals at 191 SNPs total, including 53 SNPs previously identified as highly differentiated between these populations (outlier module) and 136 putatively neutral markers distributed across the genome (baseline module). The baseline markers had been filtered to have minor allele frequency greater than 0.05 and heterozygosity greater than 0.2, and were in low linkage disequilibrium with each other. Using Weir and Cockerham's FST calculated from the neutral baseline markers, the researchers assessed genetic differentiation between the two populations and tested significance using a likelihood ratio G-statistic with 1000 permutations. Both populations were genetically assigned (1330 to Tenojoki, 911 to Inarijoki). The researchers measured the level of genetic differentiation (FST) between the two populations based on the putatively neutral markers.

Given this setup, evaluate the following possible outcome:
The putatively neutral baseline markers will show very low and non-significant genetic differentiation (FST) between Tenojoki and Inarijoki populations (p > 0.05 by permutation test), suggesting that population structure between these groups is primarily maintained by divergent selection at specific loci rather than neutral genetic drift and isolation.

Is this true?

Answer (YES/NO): NO